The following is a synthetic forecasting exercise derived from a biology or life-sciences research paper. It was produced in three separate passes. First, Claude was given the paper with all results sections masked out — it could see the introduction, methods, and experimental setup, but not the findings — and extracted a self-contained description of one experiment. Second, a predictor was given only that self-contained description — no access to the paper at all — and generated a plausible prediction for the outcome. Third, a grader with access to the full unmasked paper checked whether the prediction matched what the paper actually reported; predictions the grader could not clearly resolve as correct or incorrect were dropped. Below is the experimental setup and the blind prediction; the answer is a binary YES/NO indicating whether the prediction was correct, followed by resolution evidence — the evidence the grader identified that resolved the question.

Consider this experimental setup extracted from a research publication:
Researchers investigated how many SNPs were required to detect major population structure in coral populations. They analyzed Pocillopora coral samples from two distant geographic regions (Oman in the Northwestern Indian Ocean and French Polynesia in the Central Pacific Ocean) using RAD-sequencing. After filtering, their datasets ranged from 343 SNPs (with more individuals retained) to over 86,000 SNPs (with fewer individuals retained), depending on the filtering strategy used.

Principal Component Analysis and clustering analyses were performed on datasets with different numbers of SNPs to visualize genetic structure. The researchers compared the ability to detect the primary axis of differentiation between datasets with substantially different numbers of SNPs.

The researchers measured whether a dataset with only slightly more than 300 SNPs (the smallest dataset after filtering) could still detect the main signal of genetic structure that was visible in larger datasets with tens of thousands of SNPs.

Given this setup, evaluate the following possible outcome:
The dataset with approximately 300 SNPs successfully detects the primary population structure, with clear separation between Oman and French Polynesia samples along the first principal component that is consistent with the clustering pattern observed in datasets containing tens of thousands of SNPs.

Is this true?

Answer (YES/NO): YES